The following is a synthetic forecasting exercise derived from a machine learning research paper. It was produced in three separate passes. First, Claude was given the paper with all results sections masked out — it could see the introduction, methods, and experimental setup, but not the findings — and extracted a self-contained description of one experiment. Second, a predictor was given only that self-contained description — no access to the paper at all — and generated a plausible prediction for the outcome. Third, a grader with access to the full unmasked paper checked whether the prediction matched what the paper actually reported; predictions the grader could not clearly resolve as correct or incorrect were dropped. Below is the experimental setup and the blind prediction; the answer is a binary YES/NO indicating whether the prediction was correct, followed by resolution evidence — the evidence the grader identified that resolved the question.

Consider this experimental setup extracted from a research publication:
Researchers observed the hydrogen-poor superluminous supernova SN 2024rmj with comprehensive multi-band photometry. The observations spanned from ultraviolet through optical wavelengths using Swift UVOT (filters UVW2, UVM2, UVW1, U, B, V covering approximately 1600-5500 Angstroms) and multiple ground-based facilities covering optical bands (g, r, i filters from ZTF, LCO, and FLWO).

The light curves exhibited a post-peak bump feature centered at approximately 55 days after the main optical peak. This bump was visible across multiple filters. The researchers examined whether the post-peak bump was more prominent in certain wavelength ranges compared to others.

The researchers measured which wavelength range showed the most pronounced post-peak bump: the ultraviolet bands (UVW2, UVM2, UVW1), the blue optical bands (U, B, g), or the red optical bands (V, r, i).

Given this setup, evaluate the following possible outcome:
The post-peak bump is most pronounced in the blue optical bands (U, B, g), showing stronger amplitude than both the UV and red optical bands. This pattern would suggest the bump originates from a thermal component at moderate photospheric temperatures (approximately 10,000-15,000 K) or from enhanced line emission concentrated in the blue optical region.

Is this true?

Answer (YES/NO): NO